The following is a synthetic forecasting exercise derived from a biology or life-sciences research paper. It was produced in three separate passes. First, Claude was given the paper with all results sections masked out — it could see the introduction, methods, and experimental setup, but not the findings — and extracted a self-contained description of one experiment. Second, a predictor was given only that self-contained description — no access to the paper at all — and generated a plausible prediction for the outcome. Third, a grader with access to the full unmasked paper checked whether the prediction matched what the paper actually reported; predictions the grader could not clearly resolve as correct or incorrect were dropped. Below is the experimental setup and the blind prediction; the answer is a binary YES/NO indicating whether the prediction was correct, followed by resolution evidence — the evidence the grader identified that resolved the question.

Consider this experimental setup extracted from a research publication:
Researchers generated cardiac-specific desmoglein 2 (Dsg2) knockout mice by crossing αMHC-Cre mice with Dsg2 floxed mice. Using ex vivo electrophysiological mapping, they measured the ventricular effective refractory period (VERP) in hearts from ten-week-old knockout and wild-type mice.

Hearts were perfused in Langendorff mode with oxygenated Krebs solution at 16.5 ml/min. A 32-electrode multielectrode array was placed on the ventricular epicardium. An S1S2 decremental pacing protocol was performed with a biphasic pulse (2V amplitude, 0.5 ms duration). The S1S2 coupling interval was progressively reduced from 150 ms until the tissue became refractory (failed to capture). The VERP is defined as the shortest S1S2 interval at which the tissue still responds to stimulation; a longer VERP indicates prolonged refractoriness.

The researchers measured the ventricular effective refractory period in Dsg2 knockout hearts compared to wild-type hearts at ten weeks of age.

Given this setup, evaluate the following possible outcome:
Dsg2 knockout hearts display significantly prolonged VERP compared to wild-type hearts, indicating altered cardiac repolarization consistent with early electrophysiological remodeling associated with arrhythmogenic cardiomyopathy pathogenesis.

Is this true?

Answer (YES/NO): NO